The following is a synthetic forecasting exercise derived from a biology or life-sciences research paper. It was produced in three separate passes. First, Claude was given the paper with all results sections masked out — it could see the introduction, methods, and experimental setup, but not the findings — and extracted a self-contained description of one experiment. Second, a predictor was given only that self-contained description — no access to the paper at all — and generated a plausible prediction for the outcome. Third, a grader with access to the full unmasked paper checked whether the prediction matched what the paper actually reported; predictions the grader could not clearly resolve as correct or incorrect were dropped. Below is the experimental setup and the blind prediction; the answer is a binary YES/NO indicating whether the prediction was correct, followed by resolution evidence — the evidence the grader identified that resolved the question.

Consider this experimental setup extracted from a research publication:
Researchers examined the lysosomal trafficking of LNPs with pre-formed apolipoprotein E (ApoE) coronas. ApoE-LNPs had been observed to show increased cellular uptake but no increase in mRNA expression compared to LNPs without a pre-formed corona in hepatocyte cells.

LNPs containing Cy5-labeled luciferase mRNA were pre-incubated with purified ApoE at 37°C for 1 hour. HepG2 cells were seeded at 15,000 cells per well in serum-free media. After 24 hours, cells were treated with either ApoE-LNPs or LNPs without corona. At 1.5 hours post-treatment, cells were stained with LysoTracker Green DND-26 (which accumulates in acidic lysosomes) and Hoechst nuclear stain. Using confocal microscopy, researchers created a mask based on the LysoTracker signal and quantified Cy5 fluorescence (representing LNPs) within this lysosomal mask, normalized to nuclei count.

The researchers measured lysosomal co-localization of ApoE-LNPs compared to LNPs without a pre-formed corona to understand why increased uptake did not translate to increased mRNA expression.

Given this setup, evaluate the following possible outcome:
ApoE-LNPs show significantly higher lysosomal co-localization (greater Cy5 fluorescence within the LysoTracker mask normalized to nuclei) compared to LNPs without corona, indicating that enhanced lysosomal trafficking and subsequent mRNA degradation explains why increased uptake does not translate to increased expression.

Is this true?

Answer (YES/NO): YES